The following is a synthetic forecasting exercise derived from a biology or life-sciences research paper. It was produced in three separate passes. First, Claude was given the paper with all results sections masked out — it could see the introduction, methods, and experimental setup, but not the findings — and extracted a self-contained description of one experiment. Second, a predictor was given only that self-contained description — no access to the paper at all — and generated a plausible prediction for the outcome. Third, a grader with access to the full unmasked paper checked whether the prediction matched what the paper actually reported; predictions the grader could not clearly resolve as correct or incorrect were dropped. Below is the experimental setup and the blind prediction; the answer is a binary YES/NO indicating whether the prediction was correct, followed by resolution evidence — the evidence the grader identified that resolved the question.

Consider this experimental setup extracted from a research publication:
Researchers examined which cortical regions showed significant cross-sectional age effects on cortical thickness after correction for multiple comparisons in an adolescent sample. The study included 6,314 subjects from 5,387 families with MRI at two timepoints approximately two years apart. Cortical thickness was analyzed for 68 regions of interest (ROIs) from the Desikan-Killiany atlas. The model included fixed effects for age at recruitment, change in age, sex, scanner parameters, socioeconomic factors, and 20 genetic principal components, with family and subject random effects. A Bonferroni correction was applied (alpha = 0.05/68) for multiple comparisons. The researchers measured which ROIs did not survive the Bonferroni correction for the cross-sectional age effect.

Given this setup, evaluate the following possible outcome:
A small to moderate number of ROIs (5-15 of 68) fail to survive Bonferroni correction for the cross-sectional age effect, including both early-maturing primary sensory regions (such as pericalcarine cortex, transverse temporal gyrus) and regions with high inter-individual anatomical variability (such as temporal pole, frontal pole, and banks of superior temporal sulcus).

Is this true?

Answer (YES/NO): NO